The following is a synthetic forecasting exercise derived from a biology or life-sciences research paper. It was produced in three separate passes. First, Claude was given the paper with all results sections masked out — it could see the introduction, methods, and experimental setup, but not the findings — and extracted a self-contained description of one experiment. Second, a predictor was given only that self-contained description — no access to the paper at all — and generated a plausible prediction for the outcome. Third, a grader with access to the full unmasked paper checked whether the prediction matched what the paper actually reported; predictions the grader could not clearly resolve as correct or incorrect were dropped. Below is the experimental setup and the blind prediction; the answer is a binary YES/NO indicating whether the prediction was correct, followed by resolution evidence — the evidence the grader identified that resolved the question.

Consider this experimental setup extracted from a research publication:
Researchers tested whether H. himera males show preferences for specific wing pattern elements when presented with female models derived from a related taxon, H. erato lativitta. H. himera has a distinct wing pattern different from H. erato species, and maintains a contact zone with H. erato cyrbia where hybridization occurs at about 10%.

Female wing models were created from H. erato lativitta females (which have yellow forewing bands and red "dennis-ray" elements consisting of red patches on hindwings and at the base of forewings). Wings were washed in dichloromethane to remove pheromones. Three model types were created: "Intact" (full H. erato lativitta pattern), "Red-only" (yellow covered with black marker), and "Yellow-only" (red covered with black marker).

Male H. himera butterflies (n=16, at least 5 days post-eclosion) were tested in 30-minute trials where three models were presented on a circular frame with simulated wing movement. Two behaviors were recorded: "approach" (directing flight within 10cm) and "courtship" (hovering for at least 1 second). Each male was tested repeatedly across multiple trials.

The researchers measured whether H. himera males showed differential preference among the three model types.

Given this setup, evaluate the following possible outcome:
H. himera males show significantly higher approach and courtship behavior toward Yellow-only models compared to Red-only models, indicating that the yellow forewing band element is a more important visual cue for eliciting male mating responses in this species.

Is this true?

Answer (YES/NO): NO